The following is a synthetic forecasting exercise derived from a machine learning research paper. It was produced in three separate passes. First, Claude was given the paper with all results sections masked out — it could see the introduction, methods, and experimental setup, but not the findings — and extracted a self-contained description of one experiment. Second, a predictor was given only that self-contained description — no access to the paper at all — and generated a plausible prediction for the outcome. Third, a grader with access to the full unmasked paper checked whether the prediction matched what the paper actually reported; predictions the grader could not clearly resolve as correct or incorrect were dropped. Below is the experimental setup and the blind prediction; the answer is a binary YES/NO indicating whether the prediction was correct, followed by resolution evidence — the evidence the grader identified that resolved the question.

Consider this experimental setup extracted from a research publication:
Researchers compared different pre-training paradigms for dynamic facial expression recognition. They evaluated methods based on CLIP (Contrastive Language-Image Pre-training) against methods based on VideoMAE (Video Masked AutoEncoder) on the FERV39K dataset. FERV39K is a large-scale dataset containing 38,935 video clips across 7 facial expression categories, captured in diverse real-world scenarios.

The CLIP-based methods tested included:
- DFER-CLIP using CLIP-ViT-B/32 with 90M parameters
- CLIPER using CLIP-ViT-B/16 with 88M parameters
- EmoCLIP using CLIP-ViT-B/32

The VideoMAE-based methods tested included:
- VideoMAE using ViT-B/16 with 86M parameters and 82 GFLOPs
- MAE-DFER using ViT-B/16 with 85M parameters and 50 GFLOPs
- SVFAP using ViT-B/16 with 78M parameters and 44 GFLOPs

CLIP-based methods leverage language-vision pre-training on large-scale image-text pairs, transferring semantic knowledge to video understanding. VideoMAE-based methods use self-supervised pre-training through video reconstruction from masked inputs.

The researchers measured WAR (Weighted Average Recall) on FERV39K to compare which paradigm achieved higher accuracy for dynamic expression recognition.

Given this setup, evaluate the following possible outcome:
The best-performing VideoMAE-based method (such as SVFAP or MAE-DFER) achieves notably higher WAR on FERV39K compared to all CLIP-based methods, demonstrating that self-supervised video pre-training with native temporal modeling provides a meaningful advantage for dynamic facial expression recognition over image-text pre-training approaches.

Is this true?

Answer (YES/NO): NO